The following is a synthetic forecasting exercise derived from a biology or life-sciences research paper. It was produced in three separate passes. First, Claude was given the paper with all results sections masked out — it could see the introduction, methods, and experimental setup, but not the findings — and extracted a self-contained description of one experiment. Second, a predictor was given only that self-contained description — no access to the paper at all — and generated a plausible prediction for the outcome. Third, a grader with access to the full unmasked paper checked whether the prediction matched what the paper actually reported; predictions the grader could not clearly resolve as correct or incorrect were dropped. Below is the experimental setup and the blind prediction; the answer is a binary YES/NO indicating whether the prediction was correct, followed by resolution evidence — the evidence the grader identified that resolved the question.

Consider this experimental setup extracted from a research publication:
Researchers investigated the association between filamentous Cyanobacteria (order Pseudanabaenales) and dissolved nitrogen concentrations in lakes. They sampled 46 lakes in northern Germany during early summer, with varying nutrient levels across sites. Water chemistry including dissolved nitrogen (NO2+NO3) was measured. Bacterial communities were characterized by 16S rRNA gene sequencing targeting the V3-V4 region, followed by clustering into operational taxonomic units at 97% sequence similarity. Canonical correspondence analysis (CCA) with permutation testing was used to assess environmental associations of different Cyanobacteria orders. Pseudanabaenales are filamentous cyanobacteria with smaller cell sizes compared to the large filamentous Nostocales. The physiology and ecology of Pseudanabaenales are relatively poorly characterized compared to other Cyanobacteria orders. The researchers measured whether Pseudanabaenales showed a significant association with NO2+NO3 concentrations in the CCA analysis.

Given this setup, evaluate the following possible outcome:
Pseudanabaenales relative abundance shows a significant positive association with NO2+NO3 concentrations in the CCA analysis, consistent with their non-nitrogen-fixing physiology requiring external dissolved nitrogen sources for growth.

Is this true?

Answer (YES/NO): YES